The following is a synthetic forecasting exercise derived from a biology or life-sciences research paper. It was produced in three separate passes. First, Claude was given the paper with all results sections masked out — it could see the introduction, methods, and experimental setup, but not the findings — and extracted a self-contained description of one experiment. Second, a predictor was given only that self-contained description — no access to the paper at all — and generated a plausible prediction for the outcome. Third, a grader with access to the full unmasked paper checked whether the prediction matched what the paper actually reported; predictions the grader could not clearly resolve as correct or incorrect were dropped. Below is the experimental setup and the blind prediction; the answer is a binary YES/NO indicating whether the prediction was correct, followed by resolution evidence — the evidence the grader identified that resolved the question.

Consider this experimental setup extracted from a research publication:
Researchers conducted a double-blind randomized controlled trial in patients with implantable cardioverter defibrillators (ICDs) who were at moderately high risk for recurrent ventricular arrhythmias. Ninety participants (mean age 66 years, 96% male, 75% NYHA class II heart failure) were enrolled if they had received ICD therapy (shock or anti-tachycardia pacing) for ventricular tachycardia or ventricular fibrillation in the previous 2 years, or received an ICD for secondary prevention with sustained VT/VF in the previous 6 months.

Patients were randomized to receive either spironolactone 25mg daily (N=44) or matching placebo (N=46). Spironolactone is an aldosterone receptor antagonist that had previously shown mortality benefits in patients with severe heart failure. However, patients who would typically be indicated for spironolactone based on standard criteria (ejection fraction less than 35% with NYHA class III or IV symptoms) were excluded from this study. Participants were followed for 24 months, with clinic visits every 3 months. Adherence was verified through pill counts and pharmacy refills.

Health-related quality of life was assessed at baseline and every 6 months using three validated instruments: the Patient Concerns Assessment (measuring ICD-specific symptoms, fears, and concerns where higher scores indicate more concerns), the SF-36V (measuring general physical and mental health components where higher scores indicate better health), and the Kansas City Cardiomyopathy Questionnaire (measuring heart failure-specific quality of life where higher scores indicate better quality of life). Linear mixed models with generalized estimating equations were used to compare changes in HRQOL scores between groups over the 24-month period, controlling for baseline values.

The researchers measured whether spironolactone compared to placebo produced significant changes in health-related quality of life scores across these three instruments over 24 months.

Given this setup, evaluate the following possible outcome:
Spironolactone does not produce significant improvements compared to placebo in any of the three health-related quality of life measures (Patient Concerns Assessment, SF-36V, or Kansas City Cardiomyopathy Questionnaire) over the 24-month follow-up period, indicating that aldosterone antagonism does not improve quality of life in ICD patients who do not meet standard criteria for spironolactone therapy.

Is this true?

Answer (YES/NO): YES